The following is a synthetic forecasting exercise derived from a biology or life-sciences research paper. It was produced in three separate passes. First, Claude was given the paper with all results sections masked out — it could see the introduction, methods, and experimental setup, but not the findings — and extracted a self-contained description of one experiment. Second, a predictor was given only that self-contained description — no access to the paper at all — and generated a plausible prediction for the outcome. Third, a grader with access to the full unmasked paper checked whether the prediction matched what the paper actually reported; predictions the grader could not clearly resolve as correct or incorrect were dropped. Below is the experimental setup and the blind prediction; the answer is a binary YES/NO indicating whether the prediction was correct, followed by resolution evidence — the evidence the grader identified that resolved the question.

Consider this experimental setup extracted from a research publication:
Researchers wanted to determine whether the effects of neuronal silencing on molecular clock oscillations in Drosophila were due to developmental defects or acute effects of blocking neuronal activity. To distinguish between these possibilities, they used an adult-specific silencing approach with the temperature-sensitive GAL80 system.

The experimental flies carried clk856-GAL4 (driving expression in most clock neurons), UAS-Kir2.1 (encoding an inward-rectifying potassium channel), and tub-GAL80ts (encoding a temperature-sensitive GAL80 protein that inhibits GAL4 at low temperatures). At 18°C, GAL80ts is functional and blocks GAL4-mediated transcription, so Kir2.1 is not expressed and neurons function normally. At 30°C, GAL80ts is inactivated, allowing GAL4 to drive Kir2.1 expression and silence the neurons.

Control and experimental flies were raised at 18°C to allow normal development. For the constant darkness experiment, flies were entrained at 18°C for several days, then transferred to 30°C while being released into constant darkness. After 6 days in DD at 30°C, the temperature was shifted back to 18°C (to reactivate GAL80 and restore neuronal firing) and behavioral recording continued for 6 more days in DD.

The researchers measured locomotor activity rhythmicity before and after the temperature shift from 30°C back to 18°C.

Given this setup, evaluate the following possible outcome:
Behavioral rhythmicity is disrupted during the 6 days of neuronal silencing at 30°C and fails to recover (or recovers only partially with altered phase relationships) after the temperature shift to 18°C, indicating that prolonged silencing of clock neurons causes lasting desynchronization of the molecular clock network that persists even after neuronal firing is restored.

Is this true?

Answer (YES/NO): YES